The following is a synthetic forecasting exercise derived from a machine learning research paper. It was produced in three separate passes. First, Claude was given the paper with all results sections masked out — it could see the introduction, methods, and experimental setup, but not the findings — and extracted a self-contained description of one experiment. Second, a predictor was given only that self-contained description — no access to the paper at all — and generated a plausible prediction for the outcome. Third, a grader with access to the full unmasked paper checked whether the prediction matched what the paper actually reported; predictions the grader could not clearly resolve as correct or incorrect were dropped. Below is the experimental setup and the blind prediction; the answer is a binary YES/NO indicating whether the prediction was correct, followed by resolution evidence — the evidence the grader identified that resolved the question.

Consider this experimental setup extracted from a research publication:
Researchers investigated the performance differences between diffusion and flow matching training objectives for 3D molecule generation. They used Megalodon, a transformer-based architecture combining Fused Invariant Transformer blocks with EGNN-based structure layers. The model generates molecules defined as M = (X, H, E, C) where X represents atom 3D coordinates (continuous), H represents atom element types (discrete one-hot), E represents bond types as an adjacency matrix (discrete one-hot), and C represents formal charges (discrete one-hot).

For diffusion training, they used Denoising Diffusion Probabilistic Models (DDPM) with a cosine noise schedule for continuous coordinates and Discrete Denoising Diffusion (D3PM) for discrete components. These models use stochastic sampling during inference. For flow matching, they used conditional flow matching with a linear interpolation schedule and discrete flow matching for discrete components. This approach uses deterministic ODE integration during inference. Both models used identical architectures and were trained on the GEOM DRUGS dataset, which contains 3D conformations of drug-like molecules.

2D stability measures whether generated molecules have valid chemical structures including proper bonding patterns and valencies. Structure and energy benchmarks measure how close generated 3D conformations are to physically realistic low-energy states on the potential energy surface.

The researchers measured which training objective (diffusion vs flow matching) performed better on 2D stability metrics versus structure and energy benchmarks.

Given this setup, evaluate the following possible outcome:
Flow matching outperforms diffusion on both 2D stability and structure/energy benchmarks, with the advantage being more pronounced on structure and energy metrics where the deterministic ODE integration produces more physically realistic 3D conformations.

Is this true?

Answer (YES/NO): NO